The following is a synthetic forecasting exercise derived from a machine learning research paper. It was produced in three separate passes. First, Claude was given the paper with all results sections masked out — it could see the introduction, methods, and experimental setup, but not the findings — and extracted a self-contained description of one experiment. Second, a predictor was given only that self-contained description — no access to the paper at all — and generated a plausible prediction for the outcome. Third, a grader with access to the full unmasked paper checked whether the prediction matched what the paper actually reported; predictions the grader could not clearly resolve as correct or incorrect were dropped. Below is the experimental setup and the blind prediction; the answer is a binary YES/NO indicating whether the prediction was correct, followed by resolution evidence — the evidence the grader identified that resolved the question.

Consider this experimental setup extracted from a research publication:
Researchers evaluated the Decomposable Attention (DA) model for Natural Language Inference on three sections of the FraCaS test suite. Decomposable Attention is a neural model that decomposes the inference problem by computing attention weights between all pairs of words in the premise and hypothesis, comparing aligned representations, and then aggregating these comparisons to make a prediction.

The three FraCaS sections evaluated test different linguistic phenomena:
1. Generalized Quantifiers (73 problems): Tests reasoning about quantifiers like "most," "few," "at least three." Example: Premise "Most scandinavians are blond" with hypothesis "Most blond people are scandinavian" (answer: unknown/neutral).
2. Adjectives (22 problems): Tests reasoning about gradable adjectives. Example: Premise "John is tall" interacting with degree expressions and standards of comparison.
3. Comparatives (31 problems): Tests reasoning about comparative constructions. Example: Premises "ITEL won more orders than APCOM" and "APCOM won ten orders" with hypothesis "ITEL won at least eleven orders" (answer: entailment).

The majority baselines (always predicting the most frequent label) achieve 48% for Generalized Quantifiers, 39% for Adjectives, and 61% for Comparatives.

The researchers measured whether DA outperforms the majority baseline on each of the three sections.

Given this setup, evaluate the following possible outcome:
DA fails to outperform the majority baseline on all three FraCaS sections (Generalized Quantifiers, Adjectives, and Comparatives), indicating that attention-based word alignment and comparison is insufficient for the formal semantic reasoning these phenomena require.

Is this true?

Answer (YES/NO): NO